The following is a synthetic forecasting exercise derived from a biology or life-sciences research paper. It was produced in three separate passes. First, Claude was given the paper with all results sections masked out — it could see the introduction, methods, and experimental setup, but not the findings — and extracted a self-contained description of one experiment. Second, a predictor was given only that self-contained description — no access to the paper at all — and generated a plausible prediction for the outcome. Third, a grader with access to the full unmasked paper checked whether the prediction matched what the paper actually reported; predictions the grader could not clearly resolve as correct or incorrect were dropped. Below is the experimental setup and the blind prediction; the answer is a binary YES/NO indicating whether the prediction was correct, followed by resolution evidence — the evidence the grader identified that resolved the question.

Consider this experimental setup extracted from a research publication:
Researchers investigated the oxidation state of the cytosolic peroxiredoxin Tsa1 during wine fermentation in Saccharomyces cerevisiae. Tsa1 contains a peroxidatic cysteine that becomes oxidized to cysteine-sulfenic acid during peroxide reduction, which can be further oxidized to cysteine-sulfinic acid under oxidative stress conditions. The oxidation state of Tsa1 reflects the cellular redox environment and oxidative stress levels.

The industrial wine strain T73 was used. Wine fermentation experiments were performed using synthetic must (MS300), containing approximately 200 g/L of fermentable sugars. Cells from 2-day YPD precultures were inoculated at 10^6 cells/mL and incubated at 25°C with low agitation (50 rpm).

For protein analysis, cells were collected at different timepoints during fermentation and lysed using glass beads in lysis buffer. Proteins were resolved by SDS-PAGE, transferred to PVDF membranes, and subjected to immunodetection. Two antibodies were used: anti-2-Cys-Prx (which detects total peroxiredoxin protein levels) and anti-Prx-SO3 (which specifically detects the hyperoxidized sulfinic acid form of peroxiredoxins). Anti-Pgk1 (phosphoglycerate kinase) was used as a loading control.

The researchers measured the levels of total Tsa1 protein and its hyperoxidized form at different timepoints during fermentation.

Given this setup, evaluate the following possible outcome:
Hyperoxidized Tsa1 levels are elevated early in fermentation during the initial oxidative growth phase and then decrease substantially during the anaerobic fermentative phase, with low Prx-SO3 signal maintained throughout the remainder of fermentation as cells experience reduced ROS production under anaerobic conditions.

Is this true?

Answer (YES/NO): NO